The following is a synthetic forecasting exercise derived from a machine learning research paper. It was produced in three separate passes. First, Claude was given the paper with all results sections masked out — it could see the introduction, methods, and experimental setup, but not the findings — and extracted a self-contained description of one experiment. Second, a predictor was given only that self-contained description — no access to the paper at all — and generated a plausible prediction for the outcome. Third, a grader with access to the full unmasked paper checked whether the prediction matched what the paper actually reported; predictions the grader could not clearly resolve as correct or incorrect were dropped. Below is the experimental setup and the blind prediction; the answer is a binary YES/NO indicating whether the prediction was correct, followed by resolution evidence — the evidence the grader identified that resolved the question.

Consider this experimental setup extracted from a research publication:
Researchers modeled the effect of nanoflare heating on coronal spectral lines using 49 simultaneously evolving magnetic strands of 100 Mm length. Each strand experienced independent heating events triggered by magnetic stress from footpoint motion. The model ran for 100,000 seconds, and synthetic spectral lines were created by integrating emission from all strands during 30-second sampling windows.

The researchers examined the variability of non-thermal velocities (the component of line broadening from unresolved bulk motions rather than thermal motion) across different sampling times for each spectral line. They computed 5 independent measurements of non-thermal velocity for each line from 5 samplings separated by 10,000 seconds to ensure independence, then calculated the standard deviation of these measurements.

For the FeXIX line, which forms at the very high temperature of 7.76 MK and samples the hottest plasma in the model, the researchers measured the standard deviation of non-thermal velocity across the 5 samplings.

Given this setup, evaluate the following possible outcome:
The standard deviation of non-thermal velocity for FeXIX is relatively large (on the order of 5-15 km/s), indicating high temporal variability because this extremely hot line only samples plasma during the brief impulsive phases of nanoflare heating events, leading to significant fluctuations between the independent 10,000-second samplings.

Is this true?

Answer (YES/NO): NO